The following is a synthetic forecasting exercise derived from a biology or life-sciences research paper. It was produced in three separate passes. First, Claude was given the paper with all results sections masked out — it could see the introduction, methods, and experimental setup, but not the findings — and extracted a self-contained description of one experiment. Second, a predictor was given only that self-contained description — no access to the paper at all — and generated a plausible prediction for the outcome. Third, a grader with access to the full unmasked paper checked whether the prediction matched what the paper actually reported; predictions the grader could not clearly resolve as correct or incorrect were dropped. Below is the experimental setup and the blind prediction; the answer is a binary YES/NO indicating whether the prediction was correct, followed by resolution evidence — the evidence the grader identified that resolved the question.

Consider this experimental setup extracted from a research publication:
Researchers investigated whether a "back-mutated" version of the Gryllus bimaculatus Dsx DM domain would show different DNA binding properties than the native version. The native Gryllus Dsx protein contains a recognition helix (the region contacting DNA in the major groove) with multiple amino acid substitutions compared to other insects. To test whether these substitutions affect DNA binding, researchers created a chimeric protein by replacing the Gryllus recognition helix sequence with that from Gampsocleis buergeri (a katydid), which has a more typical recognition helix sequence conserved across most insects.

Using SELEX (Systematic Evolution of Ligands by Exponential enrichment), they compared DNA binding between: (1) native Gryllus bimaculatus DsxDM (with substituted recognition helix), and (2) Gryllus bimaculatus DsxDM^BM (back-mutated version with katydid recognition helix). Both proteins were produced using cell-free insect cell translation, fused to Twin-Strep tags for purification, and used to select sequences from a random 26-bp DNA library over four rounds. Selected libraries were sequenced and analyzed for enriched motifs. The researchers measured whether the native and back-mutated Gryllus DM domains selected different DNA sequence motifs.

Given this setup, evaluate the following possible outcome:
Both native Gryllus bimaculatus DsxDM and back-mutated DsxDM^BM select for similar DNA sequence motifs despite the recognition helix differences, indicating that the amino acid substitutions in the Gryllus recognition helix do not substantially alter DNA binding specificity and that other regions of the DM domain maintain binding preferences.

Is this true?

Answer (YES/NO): YES